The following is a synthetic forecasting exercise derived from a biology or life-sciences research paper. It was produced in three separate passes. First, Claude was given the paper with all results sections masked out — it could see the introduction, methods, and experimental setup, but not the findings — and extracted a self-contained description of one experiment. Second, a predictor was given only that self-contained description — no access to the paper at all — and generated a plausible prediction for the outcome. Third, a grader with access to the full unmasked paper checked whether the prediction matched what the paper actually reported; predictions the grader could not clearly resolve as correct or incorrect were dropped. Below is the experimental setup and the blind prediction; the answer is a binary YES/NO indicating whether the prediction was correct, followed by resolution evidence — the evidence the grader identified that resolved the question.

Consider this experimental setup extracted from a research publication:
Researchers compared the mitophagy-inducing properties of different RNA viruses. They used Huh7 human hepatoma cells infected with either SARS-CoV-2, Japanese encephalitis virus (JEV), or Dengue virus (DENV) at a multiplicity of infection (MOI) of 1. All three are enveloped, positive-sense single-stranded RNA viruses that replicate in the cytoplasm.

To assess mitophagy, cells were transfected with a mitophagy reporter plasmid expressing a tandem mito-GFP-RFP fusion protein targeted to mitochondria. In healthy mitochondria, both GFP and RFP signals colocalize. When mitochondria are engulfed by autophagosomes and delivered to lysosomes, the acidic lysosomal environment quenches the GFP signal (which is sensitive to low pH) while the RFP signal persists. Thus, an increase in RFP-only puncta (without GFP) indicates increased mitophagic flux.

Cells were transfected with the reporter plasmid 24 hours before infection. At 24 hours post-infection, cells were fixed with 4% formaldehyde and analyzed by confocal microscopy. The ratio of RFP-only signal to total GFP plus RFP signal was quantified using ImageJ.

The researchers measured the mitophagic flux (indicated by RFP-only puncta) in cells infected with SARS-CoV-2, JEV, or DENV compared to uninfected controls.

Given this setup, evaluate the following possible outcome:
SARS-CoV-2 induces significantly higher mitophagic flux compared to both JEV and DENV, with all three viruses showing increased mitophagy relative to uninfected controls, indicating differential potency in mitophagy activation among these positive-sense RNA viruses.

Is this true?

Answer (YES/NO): NO